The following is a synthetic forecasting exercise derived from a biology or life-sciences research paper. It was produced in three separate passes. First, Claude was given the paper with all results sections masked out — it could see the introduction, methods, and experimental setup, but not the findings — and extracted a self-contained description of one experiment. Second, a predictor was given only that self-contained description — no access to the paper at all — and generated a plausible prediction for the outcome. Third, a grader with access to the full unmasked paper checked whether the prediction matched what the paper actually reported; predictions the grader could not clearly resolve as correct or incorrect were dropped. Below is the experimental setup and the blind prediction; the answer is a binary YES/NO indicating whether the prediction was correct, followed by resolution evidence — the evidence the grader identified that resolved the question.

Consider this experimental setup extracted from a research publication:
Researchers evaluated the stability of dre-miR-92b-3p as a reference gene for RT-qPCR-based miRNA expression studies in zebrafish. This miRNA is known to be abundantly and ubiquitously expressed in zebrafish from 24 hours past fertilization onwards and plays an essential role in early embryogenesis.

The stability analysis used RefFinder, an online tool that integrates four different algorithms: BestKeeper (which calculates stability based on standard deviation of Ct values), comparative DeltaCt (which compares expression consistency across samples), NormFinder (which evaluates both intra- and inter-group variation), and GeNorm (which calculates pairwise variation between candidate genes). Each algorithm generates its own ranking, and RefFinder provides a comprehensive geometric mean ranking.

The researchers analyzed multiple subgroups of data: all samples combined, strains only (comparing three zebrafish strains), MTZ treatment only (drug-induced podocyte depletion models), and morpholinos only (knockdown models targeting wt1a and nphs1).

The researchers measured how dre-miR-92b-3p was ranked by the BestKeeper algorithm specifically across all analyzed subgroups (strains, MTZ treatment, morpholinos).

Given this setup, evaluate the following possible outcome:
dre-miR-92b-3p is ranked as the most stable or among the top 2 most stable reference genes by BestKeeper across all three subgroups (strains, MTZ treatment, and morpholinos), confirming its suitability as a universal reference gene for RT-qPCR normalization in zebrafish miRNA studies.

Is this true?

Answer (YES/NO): YES